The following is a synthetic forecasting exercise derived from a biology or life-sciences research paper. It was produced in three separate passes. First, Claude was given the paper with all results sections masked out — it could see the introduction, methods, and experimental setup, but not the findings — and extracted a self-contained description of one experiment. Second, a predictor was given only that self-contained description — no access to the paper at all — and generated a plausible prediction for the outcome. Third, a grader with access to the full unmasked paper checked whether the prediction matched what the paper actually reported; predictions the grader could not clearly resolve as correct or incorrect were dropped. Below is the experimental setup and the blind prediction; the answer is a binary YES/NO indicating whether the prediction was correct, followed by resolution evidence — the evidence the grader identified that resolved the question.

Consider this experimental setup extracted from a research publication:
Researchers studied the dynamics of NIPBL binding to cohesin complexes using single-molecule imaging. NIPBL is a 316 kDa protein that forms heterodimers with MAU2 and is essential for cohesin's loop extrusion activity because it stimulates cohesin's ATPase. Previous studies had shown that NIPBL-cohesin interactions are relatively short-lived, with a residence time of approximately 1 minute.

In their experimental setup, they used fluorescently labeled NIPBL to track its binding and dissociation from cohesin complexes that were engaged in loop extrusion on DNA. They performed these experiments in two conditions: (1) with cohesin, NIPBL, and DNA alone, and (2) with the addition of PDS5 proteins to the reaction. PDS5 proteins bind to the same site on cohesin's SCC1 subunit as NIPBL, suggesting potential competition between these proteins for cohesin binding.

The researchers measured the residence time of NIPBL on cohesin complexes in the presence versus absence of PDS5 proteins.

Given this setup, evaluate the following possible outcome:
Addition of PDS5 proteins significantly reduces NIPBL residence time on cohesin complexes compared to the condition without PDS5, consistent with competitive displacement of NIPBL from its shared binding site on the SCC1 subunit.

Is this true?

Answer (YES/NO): NO